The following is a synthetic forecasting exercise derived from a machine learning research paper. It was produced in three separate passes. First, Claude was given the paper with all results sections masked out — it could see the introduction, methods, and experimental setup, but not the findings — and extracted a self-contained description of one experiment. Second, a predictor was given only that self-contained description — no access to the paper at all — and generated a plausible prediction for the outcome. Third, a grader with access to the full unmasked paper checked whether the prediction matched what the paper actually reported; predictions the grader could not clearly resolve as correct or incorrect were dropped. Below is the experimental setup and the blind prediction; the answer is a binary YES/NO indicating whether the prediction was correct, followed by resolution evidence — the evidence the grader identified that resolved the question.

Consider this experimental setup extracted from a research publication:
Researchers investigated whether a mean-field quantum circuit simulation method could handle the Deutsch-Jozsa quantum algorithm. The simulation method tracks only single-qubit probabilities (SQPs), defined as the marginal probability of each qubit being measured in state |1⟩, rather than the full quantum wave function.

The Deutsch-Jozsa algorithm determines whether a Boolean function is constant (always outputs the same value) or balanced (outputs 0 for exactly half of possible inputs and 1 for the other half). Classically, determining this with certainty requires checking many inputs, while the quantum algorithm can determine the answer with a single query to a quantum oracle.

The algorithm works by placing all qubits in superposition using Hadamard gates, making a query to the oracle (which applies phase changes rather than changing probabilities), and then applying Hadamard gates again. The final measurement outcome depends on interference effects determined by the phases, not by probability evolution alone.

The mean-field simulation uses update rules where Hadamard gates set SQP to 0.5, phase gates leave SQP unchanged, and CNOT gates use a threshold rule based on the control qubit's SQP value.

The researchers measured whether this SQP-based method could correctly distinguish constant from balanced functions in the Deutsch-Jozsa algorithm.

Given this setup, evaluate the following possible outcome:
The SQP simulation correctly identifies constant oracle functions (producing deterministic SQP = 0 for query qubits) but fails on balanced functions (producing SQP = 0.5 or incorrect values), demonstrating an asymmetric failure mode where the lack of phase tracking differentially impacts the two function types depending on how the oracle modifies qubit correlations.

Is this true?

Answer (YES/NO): NO